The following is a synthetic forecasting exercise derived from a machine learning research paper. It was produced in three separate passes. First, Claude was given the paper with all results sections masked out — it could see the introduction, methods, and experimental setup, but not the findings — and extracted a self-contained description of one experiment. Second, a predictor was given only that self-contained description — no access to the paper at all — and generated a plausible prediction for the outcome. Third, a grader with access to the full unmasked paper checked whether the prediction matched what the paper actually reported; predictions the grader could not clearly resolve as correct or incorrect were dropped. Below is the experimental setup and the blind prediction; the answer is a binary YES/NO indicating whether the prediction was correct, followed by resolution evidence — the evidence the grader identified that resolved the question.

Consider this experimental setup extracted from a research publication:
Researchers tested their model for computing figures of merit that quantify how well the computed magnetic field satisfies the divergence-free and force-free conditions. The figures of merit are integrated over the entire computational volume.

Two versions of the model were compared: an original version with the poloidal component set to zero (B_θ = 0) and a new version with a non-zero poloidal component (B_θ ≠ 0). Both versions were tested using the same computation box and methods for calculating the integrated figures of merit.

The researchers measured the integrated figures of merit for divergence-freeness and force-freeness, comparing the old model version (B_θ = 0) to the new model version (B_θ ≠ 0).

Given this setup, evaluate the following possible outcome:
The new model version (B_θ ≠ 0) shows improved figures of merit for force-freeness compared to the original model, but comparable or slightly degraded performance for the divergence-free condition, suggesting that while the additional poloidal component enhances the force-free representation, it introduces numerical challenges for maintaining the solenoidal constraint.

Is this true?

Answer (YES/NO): NO